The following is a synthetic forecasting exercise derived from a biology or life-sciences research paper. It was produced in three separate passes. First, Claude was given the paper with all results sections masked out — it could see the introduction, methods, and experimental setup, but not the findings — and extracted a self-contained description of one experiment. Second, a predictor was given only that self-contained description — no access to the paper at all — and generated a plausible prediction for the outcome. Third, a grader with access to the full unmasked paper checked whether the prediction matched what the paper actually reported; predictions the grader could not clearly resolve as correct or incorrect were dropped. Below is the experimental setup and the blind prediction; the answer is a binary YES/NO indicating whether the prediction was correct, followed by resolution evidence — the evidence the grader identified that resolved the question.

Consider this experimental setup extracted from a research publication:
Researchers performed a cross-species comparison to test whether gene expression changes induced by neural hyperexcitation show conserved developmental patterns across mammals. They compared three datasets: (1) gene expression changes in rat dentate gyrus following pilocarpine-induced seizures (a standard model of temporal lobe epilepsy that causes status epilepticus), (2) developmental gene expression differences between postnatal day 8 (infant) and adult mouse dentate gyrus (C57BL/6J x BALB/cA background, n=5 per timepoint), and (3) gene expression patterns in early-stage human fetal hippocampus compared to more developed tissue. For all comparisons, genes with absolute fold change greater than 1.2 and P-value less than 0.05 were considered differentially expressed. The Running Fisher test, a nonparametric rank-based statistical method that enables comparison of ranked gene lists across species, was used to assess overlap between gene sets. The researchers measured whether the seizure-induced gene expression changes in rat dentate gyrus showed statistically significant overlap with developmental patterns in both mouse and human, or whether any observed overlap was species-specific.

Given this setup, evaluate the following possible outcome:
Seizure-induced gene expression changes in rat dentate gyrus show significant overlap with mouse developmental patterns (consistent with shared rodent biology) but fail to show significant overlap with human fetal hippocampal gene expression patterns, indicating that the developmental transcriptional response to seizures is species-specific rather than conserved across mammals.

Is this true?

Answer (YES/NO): NO